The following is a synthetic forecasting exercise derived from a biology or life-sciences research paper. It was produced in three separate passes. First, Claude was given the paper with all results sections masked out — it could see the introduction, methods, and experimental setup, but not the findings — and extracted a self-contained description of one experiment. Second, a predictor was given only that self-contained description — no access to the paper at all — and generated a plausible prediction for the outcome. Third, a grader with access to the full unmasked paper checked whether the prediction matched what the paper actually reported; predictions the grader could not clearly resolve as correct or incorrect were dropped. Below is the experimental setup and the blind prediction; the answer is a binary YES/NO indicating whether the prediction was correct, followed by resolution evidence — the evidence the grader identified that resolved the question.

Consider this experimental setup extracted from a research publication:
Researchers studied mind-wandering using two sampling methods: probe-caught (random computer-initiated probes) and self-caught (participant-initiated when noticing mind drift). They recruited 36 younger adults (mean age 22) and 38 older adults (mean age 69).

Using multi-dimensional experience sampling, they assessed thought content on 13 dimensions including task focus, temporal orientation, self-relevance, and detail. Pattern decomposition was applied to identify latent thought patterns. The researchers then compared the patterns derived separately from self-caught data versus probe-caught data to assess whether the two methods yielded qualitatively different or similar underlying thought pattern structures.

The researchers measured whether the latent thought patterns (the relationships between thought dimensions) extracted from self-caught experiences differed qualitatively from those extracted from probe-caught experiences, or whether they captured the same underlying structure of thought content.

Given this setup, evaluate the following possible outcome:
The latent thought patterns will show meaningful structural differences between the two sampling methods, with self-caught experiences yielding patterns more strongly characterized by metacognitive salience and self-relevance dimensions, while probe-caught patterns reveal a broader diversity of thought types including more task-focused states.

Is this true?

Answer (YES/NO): NO